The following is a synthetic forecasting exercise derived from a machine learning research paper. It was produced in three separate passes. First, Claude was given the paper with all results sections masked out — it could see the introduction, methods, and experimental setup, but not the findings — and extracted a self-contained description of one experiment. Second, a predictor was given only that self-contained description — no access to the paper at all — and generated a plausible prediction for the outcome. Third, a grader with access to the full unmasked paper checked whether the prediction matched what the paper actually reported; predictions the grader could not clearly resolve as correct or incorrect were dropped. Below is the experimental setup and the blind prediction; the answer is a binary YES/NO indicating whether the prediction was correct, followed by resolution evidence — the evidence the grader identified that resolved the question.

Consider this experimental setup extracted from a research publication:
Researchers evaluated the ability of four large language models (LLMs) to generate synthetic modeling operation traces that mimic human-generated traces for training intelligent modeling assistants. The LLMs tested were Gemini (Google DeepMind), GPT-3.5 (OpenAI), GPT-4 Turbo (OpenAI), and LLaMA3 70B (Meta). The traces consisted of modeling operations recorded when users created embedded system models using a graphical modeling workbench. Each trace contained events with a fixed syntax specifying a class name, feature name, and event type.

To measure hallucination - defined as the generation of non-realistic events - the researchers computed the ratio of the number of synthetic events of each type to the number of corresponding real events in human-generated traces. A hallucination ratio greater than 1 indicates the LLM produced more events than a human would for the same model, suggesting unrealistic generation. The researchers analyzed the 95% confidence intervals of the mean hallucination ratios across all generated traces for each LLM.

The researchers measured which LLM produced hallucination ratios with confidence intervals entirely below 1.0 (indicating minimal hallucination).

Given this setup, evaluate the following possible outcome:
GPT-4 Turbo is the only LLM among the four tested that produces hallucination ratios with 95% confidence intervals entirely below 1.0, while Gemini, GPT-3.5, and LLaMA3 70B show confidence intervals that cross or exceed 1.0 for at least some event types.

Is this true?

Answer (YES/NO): NO